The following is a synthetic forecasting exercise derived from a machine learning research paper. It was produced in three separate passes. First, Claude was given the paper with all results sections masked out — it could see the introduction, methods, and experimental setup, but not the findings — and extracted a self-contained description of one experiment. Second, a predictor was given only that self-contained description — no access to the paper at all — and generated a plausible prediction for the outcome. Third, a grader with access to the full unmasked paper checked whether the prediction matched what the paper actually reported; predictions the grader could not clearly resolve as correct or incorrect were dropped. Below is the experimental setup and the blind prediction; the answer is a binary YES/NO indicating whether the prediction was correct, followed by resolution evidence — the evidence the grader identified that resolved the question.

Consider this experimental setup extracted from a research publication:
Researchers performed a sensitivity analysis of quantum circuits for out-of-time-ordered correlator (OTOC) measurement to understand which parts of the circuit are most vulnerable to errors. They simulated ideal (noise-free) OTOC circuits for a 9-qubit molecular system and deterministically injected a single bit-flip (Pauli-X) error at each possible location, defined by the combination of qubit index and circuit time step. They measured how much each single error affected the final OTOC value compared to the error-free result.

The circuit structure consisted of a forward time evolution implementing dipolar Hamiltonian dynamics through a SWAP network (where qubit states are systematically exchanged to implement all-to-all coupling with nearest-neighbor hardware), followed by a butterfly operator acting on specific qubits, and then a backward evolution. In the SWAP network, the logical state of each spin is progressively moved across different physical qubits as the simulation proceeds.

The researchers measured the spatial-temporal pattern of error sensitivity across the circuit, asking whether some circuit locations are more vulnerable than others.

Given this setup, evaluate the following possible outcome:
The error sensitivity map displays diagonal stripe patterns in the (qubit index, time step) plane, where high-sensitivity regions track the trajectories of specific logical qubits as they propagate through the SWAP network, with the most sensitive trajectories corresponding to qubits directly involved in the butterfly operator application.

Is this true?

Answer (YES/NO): NO